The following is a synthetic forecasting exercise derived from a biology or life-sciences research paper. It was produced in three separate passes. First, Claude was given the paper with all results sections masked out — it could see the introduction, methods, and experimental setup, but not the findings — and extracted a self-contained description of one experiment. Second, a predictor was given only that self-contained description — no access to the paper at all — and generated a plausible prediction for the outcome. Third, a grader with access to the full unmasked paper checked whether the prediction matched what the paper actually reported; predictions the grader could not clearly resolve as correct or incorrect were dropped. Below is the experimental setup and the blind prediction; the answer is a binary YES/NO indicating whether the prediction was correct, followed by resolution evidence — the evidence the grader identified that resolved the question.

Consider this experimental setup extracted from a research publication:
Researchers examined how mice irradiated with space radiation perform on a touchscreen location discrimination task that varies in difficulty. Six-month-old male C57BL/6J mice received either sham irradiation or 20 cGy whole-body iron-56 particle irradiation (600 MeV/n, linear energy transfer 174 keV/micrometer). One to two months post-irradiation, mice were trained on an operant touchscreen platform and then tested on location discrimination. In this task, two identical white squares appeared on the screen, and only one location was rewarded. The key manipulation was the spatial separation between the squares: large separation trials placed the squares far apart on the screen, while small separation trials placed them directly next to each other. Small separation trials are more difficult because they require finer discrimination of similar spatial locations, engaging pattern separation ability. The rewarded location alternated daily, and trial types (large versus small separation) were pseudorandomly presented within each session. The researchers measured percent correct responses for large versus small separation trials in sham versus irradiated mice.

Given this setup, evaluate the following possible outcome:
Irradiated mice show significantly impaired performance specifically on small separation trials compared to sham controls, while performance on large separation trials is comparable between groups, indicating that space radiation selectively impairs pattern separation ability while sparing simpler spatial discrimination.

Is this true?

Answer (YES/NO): NO